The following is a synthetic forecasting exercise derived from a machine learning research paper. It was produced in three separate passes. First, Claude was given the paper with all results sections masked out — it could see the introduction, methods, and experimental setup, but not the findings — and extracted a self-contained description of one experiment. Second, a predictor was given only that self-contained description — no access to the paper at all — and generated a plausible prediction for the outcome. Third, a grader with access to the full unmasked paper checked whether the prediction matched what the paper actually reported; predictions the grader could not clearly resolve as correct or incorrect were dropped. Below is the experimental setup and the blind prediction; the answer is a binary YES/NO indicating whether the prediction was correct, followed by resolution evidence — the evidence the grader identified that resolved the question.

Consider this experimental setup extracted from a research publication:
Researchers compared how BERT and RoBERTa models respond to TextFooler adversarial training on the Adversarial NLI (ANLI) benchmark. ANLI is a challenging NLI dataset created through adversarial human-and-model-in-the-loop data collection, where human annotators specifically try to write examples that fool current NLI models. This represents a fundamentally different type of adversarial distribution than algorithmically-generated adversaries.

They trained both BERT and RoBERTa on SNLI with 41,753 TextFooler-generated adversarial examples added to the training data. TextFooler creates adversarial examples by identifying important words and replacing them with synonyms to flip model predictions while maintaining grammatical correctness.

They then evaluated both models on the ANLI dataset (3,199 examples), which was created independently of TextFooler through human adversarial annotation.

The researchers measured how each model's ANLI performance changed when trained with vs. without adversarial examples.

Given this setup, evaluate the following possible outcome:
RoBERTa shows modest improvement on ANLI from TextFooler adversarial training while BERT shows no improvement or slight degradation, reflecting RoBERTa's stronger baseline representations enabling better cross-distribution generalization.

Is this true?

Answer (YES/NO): NO